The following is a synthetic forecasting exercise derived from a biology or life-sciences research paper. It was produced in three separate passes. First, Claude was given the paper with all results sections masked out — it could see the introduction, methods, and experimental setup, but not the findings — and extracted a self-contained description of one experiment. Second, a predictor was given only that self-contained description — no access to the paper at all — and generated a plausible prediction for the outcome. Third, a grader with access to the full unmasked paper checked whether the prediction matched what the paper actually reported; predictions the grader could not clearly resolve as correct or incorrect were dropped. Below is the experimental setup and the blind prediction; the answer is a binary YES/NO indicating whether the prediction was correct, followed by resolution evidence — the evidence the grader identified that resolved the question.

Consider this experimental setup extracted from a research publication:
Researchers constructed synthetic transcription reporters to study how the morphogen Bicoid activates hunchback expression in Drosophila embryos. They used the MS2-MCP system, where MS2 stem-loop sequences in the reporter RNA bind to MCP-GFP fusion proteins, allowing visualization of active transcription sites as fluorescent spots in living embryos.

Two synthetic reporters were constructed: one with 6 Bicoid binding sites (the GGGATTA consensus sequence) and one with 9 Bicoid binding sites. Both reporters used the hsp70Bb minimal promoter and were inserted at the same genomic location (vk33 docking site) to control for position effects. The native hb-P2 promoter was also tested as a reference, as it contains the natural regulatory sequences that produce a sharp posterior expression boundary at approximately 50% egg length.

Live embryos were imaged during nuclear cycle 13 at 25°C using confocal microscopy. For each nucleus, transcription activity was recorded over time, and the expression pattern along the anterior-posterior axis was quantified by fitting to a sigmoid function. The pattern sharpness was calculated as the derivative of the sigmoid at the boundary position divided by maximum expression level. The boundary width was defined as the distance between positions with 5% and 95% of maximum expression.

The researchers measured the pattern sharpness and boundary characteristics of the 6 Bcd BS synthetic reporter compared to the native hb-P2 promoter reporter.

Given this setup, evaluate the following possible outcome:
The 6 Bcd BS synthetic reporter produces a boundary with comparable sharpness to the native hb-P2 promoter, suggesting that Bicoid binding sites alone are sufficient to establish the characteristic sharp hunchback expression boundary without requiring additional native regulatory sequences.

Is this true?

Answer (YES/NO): NO